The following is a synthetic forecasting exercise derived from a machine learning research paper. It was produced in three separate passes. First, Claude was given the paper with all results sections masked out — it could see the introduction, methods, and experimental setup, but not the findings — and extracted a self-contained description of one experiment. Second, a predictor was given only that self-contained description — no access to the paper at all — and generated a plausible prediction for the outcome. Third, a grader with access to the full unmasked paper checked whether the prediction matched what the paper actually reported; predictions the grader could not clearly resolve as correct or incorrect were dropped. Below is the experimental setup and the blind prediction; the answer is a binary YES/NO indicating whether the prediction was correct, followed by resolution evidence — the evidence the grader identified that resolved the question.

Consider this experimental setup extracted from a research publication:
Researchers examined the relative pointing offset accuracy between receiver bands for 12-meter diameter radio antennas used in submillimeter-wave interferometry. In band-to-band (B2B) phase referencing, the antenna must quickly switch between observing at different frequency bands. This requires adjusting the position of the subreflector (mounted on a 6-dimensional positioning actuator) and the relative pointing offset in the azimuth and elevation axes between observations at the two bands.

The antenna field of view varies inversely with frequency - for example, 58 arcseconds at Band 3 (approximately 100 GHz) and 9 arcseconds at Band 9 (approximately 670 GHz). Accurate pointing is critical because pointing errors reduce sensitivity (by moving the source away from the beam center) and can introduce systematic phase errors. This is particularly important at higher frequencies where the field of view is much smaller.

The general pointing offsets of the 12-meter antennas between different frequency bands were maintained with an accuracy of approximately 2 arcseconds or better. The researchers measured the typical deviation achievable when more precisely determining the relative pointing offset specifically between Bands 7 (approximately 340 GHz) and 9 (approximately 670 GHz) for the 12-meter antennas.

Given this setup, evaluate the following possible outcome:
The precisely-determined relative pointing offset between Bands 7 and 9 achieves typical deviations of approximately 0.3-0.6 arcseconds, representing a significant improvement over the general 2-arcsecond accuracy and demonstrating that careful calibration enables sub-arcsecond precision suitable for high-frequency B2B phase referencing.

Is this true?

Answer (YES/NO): YES